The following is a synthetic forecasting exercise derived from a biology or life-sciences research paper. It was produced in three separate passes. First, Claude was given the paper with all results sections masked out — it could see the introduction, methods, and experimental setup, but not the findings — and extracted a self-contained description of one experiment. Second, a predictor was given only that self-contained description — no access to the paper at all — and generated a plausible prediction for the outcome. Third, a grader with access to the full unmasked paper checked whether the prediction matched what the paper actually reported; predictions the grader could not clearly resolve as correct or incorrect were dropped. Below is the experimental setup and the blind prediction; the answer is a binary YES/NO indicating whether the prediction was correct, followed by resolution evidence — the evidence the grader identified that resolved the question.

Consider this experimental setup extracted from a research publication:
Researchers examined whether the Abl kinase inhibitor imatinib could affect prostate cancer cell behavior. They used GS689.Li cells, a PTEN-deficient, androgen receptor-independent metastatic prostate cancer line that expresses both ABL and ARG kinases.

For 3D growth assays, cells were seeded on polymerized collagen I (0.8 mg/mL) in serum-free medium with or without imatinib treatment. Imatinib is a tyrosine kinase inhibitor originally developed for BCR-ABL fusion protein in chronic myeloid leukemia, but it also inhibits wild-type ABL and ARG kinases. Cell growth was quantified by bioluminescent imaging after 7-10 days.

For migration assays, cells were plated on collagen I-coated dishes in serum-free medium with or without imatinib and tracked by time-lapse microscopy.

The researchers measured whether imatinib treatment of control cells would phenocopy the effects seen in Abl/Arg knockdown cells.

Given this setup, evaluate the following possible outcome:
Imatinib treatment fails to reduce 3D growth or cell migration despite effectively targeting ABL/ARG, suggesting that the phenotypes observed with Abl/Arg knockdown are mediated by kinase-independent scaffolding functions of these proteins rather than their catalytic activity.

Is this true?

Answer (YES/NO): NO